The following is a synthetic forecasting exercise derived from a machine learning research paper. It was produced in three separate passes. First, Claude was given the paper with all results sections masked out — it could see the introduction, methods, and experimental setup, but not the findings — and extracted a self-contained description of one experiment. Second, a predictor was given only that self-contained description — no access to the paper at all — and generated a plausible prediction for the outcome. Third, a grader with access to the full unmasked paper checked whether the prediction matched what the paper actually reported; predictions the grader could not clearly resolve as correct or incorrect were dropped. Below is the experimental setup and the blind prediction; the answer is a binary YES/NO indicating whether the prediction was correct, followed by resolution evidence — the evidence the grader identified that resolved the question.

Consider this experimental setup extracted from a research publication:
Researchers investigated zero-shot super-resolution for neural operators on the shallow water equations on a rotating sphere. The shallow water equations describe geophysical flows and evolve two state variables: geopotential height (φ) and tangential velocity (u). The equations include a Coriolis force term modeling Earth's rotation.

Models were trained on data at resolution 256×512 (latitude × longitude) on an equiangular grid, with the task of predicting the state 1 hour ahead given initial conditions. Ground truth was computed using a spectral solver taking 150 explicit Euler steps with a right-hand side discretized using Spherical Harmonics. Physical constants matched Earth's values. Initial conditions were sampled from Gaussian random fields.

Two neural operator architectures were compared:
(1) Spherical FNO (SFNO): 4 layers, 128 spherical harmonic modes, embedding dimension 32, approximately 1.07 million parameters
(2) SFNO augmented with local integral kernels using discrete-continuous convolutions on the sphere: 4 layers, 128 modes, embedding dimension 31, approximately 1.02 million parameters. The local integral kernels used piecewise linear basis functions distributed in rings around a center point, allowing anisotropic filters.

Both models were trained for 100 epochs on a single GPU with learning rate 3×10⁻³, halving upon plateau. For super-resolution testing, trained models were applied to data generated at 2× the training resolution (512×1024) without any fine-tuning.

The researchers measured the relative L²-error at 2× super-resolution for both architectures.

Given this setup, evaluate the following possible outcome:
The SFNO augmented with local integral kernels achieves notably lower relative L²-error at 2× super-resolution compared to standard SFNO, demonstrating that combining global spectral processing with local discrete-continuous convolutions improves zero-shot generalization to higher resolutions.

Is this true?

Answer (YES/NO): YES